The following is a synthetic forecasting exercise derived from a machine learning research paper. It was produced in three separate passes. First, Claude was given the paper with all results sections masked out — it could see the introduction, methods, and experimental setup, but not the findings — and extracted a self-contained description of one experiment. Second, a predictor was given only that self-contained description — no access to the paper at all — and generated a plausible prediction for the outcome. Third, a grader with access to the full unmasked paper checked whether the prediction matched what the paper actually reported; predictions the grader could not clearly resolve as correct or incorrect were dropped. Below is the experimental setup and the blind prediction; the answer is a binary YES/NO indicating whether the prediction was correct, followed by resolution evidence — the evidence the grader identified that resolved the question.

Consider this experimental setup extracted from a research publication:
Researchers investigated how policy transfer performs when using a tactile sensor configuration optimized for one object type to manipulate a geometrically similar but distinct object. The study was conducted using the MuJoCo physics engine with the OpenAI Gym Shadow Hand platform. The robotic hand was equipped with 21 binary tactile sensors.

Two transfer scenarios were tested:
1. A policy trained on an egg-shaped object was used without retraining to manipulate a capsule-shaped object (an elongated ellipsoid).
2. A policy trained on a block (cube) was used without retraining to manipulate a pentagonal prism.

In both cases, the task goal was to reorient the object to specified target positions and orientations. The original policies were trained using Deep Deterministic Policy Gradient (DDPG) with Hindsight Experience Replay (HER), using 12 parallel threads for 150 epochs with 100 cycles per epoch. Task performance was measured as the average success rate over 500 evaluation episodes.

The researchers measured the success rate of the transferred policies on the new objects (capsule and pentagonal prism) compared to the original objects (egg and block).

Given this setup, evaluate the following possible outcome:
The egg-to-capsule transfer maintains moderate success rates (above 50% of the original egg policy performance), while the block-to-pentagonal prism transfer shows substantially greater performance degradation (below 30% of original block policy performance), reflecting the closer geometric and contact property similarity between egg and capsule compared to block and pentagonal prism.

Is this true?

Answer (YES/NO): NO